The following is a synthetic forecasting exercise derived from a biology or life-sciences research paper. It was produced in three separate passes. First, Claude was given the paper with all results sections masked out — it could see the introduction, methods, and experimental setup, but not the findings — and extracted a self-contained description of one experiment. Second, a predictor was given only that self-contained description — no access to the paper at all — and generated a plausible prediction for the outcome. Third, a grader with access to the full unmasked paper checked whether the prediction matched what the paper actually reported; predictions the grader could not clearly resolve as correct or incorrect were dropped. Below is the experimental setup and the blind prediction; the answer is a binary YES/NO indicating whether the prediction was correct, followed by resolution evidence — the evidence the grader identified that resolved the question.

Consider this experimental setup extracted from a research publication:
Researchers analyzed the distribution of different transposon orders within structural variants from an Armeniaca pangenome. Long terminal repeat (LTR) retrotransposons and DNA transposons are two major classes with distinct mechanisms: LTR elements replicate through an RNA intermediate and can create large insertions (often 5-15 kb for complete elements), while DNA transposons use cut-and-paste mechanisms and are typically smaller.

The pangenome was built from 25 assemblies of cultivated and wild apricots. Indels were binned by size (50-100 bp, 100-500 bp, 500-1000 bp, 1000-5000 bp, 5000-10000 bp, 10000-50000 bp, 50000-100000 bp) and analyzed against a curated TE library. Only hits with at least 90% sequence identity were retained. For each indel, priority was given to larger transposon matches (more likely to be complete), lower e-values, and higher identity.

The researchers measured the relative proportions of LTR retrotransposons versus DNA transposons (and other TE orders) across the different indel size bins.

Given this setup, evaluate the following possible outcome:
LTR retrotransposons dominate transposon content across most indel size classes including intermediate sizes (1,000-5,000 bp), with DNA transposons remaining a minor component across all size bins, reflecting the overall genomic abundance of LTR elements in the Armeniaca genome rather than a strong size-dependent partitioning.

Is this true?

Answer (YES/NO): NO